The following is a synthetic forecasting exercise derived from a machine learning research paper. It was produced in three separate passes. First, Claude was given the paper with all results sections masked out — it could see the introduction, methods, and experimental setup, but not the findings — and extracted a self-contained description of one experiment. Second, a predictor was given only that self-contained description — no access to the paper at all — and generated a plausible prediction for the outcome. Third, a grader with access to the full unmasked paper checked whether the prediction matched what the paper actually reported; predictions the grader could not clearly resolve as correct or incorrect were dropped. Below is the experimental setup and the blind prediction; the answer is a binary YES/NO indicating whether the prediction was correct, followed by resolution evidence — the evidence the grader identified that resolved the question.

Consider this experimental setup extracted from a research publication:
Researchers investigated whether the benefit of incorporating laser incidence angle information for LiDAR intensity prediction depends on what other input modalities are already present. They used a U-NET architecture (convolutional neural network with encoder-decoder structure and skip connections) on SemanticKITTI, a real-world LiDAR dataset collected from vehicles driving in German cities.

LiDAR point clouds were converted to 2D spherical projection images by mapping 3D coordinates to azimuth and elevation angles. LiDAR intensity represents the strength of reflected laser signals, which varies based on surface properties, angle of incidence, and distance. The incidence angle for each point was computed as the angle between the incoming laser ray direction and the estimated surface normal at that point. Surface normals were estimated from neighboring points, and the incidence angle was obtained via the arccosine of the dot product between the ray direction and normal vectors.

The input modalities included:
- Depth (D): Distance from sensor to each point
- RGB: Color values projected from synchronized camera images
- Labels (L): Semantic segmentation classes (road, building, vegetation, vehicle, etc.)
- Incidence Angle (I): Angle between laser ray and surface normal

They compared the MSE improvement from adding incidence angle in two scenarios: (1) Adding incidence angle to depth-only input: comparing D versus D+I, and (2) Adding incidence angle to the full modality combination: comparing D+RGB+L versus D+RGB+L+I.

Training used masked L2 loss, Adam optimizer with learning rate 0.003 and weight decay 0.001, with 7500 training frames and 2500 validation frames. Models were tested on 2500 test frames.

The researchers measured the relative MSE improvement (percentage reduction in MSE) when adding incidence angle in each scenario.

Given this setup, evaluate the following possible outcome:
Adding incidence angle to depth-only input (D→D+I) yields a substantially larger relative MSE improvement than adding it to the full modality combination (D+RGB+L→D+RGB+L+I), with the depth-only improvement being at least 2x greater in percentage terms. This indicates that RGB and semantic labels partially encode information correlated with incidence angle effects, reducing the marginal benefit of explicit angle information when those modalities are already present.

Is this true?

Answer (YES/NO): NO